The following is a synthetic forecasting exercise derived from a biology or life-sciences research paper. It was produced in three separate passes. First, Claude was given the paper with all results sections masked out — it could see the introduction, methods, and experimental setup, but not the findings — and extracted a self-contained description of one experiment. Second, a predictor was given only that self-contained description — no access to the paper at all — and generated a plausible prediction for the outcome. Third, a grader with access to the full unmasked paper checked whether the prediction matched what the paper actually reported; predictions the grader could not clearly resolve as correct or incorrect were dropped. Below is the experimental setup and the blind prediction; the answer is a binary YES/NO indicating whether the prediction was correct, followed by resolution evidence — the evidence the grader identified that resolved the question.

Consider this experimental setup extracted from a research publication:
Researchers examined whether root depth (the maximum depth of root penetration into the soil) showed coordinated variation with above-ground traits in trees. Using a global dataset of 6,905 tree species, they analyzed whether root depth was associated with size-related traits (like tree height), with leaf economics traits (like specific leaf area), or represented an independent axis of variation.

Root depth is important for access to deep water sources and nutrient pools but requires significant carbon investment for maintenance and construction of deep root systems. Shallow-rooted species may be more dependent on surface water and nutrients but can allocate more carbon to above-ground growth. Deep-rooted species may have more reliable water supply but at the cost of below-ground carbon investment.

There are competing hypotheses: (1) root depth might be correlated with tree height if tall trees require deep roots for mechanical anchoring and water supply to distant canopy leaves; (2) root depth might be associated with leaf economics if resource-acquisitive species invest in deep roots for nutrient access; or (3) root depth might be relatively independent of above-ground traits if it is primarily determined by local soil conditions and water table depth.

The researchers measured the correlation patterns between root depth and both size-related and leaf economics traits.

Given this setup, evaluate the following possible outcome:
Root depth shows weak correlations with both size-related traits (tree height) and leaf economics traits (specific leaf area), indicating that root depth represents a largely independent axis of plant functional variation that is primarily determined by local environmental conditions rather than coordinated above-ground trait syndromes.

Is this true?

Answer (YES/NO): YES